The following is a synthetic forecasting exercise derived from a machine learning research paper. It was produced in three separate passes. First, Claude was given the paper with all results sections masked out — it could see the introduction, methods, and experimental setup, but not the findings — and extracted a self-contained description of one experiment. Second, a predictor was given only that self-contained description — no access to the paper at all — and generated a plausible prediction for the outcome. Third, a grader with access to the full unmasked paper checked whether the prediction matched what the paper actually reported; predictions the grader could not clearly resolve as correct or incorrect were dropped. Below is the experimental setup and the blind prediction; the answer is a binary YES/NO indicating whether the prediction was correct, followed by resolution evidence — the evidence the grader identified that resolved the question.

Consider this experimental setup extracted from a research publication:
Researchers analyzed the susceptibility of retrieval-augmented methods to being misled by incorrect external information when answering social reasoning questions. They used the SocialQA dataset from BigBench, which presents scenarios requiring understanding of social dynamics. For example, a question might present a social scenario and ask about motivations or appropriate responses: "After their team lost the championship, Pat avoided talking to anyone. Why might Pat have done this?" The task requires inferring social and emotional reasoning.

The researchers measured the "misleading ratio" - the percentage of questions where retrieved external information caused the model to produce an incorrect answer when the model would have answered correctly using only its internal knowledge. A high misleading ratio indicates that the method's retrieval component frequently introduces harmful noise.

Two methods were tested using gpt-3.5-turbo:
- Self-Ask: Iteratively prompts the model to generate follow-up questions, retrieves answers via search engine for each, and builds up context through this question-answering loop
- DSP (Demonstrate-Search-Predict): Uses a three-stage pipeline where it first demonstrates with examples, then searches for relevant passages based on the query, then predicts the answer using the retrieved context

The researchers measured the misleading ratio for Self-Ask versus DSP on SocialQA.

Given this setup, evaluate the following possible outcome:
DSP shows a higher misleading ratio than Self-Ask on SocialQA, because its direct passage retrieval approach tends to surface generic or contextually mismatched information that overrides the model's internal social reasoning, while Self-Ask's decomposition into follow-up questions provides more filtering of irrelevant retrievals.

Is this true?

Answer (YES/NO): YES